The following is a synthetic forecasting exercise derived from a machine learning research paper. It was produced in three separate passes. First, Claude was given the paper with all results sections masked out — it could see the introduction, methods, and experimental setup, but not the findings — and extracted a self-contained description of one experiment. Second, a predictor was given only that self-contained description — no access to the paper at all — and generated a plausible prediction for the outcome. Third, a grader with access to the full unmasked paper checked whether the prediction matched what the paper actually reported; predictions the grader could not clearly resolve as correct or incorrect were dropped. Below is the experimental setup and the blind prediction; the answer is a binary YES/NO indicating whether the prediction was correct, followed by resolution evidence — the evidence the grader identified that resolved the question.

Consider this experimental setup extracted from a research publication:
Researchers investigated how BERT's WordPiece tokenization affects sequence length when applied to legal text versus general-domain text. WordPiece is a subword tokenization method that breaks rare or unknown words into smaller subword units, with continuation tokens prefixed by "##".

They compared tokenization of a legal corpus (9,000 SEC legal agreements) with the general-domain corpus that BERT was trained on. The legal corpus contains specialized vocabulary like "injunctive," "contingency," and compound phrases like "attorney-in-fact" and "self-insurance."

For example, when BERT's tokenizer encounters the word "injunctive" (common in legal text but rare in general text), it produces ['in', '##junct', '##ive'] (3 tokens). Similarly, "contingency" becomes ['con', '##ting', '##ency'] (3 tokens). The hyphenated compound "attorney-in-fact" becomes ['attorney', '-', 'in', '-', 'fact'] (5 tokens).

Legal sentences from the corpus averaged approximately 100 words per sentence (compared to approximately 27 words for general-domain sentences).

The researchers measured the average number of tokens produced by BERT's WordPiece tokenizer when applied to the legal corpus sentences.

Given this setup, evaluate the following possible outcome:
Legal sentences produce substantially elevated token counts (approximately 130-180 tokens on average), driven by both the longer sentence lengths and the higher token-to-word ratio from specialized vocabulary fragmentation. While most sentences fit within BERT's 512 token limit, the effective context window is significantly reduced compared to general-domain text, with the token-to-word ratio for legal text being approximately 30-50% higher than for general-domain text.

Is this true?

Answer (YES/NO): YES